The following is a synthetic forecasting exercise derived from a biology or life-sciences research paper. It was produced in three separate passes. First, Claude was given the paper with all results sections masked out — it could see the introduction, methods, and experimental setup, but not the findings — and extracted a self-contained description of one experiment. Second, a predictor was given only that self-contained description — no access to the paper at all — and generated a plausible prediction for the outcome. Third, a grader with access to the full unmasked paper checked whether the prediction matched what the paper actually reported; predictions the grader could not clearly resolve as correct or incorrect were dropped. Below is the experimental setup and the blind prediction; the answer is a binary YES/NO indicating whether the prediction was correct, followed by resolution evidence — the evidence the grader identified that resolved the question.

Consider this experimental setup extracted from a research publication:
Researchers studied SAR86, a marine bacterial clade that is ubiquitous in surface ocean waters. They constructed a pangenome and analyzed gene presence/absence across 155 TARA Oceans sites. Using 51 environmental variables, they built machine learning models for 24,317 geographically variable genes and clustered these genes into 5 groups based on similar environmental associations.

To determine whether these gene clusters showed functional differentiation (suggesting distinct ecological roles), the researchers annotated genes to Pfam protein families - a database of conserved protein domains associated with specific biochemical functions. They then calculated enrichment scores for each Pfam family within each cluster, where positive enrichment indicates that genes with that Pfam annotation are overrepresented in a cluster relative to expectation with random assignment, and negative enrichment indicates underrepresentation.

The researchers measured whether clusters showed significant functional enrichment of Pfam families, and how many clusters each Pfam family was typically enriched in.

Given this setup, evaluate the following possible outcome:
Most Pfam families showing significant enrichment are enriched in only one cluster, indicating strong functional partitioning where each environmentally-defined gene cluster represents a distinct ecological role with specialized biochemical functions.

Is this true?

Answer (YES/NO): NO